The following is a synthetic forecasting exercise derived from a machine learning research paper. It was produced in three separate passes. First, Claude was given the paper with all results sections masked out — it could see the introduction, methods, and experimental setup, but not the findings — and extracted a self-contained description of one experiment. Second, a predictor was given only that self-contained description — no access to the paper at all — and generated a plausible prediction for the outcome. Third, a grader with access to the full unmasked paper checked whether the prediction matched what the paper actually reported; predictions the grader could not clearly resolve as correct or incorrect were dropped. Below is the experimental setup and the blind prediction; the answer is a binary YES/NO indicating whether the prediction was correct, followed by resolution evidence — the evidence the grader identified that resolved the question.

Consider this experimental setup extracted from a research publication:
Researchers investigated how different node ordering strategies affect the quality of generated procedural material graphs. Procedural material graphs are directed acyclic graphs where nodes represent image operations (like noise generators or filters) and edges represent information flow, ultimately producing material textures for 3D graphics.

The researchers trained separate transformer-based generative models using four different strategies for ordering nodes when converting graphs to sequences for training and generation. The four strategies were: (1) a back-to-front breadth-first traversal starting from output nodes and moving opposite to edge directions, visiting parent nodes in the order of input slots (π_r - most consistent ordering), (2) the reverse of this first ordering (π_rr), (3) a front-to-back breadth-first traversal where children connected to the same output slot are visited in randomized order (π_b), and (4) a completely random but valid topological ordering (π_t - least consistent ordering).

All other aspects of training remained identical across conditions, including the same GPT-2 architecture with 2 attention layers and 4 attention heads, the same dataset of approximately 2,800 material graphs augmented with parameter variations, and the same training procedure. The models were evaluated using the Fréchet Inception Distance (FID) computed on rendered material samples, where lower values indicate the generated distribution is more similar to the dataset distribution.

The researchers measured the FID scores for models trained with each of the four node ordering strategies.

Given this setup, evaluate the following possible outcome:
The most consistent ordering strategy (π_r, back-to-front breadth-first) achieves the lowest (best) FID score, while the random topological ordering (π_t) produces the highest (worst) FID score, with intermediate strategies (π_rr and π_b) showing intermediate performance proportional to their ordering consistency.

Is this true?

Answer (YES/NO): NO